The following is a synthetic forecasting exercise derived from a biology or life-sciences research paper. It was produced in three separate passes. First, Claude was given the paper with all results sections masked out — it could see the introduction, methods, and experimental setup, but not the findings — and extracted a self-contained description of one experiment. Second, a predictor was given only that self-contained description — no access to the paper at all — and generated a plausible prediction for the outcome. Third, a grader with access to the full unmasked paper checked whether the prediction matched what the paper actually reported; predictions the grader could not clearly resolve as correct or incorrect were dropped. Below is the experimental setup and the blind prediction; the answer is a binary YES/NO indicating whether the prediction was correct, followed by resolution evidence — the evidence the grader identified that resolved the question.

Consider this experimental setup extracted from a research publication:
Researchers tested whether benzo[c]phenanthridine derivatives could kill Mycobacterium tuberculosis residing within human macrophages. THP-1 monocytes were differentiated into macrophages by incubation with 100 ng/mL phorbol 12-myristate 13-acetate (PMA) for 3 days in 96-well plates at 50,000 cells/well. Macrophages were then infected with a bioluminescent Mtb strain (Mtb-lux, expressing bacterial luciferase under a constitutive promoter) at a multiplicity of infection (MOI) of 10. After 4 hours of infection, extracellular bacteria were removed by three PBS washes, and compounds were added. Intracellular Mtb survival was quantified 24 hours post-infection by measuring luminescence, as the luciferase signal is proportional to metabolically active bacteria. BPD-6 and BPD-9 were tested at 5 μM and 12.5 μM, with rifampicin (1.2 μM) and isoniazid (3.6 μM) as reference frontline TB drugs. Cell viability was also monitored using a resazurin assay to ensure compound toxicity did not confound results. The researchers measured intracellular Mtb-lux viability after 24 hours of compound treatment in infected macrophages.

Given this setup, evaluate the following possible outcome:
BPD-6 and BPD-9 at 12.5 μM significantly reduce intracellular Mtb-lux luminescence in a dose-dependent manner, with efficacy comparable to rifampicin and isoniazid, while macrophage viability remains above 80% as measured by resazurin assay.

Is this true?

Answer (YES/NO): NO